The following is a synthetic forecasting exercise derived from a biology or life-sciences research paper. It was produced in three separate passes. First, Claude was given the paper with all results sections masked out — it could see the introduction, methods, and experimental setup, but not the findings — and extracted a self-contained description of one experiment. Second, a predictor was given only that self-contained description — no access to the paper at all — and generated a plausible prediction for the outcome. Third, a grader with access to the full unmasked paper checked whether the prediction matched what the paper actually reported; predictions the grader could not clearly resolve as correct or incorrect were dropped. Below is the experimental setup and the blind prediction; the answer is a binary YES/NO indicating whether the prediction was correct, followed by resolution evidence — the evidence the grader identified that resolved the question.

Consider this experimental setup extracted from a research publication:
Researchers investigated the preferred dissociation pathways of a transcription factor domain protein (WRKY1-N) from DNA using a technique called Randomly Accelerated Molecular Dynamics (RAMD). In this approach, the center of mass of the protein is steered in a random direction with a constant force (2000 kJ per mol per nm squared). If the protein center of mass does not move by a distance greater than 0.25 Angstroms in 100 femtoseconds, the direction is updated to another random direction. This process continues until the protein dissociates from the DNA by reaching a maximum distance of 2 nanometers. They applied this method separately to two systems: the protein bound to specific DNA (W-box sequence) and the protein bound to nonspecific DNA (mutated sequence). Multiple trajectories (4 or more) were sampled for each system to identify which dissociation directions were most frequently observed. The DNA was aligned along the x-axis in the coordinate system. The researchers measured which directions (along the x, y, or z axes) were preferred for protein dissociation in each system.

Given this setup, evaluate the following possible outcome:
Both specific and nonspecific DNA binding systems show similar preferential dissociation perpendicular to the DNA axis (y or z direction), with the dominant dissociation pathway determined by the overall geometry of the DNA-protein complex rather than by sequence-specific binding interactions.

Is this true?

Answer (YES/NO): NO